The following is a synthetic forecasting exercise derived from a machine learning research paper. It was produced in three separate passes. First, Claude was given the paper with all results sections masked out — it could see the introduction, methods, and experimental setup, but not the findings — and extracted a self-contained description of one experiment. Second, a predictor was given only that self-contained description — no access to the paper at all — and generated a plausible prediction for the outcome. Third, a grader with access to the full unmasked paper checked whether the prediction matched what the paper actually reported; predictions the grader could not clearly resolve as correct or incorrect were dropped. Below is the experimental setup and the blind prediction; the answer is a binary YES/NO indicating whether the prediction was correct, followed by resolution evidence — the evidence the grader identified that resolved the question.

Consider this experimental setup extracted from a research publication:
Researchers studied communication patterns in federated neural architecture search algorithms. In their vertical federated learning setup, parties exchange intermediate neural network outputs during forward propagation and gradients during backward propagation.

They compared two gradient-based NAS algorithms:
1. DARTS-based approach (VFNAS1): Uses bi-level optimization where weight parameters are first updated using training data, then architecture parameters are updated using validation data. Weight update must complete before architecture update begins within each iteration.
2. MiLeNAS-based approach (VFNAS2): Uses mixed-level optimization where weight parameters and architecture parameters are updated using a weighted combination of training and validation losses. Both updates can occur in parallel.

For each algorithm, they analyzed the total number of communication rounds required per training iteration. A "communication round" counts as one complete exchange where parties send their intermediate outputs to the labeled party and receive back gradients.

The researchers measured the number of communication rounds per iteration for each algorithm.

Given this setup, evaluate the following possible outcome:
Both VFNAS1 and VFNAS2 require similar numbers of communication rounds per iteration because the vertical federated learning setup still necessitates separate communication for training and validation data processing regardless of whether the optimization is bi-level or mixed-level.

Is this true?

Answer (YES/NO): NO